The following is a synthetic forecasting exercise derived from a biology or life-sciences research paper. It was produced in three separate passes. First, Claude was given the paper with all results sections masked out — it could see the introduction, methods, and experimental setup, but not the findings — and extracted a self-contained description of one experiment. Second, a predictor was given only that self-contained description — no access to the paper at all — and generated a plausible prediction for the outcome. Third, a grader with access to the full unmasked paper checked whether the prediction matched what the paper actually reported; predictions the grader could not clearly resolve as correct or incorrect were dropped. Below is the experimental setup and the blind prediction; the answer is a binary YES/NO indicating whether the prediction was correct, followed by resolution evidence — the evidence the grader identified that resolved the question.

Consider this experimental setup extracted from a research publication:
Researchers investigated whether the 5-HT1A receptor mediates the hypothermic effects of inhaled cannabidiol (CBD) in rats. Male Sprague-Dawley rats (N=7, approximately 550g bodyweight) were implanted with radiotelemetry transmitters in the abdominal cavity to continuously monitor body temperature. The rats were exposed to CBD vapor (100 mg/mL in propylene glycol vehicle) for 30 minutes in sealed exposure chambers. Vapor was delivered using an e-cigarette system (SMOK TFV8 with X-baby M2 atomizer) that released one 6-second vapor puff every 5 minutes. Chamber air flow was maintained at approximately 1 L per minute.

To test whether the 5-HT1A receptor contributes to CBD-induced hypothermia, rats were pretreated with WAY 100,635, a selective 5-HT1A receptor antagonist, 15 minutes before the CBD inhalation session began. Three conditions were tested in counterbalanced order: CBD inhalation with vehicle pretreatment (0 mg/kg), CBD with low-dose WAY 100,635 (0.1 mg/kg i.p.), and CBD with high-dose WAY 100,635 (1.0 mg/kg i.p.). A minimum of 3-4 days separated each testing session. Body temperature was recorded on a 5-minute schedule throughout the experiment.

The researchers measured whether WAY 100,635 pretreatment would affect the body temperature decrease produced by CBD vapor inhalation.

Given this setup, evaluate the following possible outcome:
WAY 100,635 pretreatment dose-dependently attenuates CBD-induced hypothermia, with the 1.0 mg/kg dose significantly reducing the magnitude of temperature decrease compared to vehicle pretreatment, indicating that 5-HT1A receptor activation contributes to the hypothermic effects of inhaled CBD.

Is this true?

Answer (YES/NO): YES